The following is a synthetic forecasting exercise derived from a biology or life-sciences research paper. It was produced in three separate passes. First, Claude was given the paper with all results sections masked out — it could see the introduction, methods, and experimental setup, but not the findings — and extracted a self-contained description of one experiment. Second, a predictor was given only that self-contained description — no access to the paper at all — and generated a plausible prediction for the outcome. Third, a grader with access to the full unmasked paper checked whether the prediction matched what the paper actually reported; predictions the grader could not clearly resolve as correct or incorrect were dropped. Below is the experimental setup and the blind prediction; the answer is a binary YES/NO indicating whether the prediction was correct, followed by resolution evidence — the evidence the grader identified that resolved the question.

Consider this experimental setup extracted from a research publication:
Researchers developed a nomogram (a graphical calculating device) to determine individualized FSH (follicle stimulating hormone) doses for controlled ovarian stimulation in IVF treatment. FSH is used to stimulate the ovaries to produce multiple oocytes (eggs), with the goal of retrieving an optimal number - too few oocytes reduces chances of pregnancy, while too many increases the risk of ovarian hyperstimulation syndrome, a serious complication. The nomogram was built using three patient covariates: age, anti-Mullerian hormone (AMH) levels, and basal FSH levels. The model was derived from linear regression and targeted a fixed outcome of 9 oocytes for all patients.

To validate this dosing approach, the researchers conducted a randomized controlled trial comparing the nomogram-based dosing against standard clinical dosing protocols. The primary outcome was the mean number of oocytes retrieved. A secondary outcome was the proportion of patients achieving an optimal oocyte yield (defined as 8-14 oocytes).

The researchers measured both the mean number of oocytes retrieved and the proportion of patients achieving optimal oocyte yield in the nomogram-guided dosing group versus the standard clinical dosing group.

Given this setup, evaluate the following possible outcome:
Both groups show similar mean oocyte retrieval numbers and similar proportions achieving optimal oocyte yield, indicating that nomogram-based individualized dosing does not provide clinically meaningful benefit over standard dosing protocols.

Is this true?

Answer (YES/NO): NO